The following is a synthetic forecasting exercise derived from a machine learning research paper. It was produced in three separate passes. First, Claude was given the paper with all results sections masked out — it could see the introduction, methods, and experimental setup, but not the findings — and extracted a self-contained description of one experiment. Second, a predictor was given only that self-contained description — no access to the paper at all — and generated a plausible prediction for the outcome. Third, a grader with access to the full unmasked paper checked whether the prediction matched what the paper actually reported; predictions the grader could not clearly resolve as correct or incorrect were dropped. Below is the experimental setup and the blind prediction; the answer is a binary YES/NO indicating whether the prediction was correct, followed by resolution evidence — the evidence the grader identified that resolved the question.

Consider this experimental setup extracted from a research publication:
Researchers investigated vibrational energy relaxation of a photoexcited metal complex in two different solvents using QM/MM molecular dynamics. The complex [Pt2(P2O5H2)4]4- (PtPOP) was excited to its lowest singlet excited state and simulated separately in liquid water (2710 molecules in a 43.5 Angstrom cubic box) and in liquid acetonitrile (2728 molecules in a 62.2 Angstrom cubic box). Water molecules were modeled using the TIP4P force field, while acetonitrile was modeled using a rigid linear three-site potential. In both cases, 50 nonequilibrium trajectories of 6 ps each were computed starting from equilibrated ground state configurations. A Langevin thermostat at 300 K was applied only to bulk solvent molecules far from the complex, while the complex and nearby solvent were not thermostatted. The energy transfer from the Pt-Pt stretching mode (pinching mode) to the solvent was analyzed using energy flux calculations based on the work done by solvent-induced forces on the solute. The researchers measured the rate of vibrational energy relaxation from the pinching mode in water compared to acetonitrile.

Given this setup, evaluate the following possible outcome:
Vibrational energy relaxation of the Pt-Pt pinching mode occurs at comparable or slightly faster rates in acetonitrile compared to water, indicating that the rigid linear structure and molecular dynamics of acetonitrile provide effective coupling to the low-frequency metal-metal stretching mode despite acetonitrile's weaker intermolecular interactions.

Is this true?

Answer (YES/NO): NO